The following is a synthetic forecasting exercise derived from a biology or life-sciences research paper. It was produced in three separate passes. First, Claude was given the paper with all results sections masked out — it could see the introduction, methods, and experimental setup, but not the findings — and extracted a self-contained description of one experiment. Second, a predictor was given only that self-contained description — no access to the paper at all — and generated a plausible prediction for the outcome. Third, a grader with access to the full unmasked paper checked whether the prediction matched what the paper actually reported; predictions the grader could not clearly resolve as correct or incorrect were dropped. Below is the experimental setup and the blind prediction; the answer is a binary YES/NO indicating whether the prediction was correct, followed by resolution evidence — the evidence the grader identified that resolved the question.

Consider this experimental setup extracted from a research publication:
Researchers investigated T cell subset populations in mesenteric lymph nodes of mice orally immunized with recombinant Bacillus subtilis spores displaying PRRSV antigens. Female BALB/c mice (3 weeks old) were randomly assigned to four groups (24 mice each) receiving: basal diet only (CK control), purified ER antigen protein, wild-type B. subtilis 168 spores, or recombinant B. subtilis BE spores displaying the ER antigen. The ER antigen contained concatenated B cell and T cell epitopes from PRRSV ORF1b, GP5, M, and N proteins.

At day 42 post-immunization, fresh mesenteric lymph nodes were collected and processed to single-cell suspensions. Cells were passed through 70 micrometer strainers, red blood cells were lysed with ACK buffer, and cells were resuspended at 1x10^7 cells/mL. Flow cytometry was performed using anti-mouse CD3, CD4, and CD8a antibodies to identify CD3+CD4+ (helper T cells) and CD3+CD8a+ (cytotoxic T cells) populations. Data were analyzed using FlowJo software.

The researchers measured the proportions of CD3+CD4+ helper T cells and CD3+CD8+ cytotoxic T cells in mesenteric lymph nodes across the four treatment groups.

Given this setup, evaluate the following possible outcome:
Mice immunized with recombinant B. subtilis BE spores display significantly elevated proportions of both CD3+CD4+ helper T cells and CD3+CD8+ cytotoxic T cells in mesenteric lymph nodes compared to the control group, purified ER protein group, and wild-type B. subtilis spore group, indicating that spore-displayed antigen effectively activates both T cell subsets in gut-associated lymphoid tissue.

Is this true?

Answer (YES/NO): NO